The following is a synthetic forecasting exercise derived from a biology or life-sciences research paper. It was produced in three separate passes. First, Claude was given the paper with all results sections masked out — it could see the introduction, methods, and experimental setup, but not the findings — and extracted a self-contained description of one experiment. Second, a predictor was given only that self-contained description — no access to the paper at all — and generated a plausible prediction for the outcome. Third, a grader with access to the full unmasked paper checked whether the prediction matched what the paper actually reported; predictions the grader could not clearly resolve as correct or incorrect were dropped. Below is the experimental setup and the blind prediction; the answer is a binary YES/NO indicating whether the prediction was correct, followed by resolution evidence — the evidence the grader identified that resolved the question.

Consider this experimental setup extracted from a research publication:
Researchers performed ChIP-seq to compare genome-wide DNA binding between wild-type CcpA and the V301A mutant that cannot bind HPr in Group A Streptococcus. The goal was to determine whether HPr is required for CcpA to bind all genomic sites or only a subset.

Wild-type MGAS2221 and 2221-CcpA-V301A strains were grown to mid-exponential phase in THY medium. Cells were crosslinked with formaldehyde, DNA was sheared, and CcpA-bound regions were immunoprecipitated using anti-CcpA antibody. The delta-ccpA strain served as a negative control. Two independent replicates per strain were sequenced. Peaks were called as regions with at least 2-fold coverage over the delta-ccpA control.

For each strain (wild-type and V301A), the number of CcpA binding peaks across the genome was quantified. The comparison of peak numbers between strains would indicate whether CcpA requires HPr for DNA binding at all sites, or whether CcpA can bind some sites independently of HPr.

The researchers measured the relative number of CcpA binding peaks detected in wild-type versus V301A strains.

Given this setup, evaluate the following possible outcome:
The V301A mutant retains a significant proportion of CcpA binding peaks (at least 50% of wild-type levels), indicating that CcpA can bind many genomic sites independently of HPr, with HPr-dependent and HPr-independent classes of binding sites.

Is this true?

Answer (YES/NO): NO